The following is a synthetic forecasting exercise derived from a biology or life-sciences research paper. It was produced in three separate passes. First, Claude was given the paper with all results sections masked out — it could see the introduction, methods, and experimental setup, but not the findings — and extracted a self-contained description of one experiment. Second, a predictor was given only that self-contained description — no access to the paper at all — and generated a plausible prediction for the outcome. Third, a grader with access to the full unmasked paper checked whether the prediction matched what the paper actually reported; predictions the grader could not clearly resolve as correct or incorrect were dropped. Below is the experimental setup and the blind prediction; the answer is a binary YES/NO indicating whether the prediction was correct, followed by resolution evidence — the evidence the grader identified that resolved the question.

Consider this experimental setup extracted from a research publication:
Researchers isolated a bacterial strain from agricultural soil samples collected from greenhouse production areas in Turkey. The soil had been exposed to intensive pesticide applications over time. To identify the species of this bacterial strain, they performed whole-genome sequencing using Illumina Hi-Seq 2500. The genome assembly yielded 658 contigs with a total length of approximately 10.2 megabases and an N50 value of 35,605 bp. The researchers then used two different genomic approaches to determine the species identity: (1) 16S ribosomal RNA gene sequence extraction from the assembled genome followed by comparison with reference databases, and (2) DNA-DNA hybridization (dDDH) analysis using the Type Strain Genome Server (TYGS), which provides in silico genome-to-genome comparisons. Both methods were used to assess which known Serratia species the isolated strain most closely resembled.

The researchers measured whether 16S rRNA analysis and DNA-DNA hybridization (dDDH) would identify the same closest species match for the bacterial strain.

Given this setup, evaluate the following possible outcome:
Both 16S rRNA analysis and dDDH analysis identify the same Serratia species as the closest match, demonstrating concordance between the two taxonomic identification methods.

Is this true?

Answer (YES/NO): NO